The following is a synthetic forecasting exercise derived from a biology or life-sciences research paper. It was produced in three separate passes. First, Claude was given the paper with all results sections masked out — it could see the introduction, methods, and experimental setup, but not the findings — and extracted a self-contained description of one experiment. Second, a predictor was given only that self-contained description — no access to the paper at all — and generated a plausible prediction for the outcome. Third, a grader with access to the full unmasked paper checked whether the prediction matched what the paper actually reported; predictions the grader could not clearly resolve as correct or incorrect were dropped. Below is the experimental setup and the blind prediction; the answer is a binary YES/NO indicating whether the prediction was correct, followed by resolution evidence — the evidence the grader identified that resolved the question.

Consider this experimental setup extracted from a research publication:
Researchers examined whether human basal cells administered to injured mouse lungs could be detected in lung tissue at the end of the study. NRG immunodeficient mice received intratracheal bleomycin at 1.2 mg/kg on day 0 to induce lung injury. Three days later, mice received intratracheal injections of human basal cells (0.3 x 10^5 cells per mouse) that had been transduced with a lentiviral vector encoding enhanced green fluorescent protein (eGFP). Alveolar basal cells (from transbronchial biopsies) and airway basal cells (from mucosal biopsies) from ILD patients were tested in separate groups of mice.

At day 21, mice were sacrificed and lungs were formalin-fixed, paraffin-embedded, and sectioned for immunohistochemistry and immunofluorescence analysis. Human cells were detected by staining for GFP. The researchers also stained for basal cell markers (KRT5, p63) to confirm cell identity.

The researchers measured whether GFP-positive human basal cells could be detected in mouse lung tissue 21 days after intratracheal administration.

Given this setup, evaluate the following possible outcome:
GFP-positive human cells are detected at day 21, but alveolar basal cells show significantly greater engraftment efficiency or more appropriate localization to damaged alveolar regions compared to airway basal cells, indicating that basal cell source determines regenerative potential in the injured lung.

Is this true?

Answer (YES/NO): NO